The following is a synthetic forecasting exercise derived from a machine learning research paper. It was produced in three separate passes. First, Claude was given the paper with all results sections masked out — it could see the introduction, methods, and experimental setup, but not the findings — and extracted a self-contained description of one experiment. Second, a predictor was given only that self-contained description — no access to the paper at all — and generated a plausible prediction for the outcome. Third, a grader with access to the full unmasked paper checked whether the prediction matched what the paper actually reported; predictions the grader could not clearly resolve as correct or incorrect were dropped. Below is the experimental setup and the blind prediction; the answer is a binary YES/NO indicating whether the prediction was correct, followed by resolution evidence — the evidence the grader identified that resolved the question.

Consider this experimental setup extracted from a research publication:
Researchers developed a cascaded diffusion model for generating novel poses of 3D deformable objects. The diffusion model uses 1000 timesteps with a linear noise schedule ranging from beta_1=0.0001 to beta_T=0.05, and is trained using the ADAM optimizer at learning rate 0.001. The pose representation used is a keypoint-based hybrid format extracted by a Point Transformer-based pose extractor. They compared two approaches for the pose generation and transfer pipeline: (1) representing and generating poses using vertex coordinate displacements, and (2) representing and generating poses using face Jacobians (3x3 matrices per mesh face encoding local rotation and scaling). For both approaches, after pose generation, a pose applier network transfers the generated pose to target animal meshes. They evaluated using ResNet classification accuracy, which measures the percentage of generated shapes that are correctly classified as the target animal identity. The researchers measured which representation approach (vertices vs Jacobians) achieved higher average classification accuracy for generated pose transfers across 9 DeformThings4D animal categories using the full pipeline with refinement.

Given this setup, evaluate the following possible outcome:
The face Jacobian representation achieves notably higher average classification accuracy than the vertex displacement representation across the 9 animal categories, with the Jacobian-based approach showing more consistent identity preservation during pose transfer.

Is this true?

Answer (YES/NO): YES